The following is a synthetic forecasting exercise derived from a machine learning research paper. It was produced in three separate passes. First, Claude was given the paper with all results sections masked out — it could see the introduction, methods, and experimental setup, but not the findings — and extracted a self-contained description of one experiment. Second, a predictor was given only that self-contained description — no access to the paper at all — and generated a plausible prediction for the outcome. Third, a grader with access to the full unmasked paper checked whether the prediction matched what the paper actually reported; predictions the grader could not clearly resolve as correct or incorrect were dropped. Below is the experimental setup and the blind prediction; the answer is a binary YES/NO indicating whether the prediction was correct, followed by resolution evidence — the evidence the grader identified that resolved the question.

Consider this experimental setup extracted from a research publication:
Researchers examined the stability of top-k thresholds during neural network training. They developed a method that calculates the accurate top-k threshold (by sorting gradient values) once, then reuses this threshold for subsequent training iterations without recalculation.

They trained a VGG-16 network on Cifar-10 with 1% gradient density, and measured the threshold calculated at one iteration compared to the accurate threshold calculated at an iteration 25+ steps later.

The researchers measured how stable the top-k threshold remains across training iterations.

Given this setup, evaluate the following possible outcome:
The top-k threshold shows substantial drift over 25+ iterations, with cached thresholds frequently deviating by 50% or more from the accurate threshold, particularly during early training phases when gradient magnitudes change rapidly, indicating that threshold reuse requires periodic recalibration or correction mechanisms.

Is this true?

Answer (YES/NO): NO